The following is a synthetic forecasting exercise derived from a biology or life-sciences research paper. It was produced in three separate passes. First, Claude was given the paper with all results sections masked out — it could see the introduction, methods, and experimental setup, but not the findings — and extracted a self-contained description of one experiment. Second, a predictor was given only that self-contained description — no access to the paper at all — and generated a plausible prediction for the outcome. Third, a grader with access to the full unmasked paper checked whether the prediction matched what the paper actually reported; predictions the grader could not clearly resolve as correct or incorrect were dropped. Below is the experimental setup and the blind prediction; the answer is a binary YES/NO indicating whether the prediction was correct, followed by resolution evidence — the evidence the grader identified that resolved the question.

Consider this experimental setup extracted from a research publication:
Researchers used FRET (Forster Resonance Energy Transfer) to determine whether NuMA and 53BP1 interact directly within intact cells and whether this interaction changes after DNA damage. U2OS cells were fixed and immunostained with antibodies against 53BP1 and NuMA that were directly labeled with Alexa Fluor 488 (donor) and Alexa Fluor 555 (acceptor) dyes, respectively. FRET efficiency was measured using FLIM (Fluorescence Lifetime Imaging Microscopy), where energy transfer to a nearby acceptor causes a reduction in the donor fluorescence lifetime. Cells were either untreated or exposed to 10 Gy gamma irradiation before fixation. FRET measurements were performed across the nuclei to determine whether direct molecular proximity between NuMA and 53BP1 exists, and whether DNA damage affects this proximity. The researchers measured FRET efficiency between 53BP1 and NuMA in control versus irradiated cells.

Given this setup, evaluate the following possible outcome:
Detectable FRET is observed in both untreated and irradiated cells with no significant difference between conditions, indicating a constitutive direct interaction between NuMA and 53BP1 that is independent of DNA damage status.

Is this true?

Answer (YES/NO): NO